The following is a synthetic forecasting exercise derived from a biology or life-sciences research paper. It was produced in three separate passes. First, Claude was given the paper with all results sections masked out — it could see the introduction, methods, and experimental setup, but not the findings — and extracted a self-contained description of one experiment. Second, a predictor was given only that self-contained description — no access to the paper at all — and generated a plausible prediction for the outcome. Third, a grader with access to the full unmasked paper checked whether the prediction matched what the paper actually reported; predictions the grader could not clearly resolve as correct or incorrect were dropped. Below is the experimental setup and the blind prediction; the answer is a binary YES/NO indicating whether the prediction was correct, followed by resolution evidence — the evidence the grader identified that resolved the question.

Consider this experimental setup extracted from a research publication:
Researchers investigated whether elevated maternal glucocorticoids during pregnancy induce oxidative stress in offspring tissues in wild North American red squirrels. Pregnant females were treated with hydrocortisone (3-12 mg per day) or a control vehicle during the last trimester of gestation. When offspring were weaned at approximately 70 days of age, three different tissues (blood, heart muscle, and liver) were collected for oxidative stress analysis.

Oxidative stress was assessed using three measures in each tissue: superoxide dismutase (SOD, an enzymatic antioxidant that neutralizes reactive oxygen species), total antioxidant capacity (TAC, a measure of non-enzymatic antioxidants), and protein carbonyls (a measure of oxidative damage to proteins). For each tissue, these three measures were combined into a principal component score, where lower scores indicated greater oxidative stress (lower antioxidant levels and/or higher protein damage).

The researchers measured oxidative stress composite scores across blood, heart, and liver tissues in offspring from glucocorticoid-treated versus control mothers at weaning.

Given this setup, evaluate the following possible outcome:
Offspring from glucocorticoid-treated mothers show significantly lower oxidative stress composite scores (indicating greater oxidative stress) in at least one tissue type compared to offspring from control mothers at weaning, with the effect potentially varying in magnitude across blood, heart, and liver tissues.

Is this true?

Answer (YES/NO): NO